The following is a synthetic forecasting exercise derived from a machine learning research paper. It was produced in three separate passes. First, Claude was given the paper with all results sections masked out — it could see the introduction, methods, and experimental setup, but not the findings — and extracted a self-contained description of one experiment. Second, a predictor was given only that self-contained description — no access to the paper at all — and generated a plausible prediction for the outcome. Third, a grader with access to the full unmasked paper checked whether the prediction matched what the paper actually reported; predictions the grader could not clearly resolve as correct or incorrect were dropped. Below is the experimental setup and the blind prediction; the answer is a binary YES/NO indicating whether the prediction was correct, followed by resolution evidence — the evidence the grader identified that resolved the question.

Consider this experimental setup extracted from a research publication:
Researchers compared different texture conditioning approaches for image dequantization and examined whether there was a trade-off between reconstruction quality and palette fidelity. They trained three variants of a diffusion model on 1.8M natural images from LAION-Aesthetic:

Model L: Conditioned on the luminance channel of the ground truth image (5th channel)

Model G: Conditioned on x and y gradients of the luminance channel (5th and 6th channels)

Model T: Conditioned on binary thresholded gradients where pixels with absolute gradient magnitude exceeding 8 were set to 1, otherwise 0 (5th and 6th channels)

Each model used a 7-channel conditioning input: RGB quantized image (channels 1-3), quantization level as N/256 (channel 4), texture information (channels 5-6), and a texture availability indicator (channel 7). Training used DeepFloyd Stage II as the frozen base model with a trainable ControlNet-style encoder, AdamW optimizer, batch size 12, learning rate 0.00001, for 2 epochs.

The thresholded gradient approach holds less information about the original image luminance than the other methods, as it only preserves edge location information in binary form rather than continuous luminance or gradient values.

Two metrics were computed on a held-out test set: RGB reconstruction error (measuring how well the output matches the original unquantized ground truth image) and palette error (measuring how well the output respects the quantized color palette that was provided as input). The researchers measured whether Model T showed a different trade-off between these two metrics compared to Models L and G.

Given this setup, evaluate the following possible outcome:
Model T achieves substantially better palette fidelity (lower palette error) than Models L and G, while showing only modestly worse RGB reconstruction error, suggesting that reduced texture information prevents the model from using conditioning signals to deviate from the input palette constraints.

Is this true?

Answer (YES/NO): YES